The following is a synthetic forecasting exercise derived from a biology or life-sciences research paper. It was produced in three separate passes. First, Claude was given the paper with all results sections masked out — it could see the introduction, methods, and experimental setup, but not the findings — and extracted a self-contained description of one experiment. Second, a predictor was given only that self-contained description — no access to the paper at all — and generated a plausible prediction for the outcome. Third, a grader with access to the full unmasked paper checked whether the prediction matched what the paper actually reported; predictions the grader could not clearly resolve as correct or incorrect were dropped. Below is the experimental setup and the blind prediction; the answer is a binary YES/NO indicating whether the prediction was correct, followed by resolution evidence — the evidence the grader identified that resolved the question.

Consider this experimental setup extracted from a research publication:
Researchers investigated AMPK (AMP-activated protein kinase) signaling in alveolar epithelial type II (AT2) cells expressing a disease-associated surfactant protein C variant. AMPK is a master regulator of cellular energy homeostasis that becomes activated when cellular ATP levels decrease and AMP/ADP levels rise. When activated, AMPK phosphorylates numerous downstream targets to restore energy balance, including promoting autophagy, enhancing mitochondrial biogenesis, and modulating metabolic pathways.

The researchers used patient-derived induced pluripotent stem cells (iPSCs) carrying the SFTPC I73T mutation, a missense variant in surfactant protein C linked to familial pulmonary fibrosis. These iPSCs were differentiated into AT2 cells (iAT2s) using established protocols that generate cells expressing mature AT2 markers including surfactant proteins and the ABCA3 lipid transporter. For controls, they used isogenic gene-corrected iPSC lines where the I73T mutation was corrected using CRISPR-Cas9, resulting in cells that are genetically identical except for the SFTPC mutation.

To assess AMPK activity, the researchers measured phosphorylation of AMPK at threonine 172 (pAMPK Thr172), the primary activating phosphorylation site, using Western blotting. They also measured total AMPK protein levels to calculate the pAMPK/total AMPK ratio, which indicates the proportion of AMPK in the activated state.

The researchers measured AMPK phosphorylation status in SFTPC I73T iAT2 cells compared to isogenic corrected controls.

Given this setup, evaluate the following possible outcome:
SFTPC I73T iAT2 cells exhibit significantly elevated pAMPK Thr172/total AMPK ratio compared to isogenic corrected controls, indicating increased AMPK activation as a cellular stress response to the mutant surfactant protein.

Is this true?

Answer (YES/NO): NO